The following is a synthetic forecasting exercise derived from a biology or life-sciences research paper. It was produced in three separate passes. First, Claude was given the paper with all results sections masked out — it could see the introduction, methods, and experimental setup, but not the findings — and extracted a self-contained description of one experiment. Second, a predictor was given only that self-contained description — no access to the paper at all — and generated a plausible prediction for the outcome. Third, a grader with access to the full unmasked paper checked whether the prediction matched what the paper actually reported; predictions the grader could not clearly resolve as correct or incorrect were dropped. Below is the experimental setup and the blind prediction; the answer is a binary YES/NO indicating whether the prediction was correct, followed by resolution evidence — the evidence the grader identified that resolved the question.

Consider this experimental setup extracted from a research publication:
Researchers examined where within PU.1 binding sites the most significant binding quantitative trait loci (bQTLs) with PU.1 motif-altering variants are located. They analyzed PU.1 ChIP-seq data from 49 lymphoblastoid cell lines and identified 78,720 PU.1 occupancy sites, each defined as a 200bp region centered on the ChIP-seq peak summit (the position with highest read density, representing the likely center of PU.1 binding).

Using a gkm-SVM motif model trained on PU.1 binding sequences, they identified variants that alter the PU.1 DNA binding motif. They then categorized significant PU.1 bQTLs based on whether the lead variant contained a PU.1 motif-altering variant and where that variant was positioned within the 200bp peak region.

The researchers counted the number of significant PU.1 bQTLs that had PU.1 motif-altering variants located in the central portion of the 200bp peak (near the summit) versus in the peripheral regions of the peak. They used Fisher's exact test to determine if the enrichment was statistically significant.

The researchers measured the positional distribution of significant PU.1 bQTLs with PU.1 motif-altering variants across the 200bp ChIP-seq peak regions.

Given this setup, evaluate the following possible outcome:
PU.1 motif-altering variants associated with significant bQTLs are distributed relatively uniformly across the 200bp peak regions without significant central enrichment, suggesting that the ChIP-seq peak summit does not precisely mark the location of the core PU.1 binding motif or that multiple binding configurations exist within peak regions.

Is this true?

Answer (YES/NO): NO